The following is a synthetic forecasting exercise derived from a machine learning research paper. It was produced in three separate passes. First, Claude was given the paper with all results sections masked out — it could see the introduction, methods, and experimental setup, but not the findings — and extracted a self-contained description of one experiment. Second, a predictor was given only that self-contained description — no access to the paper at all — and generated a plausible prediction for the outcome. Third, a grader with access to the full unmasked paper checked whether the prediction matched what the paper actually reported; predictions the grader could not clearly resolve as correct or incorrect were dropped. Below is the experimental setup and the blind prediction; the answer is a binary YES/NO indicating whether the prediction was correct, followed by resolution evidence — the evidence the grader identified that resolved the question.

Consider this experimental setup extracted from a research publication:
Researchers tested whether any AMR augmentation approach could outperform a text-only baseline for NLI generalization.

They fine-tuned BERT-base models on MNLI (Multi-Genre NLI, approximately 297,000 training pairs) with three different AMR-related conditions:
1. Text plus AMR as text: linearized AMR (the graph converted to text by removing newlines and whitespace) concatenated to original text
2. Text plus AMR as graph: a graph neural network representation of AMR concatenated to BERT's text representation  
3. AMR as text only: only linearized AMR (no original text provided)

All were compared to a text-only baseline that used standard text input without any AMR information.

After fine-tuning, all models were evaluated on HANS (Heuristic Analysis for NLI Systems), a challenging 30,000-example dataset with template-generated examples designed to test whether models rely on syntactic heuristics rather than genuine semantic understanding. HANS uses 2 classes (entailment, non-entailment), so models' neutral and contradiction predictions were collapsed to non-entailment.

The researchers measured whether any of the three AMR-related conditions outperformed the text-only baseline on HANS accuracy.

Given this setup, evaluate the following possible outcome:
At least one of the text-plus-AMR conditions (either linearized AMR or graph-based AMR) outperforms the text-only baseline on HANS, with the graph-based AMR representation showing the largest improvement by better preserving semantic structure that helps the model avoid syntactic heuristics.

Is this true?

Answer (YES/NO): NO